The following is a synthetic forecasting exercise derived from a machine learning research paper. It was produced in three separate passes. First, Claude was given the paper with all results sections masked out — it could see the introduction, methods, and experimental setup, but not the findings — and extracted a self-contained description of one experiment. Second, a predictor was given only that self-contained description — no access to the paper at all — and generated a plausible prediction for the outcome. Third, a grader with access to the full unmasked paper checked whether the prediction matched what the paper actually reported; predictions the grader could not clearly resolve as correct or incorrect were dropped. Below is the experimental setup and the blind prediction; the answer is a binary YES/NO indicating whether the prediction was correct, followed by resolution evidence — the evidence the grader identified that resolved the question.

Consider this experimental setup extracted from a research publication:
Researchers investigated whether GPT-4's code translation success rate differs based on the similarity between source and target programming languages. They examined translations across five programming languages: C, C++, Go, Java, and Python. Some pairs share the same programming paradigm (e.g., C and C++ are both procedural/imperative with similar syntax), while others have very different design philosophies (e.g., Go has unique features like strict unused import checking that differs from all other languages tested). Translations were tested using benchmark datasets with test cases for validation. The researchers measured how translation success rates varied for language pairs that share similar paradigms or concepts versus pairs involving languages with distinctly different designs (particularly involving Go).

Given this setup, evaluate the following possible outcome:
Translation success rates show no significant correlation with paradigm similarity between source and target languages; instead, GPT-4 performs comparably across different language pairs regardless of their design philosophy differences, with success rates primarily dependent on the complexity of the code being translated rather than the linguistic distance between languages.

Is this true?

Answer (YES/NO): NO